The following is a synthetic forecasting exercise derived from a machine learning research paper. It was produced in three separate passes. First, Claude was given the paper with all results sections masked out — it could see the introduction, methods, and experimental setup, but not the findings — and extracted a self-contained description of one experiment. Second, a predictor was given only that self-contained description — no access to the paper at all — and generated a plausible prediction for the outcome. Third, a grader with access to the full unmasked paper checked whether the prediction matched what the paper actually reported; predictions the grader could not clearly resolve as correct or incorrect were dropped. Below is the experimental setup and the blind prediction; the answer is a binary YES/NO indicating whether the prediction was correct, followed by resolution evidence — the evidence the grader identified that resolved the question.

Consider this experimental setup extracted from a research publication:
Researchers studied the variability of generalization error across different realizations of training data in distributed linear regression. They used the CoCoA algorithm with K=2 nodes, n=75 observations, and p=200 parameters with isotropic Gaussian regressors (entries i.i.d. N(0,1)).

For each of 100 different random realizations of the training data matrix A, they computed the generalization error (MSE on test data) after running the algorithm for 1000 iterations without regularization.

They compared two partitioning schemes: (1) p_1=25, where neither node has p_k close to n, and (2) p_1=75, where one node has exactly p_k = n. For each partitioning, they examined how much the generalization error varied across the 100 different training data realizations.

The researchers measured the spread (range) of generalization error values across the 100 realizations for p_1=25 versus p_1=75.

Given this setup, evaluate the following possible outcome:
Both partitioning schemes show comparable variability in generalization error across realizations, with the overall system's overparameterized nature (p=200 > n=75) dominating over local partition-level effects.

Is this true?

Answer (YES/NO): NO